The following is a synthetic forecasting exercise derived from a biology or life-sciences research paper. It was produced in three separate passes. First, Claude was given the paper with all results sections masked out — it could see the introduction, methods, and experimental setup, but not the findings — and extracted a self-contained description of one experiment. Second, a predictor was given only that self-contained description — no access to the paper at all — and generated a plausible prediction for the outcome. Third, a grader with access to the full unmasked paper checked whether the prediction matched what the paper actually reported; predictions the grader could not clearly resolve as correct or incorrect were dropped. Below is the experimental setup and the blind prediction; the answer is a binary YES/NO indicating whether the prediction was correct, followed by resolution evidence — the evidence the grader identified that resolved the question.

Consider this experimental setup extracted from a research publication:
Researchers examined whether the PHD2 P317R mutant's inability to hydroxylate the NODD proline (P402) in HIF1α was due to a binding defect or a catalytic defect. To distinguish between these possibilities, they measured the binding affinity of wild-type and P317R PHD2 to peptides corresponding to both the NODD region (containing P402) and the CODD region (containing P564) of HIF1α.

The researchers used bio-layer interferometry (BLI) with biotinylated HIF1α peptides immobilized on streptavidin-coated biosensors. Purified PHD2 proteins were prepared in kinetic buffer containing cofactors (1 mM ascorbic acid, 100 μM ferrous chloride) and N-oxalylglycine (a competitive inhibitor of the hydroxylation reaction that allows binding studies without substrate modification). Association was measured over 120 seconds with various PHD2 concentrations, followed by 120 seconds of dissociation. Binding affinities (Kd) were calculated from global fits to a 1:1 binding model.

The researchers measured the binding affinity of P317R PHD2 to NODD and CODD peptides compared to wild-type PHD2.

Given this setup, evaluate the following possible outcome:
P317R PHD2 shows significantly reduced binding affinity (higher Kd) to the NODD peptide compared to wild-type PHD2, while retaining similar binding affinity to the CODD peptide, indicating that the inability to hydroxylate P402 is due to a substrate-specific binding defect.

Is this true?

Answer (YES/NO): NO